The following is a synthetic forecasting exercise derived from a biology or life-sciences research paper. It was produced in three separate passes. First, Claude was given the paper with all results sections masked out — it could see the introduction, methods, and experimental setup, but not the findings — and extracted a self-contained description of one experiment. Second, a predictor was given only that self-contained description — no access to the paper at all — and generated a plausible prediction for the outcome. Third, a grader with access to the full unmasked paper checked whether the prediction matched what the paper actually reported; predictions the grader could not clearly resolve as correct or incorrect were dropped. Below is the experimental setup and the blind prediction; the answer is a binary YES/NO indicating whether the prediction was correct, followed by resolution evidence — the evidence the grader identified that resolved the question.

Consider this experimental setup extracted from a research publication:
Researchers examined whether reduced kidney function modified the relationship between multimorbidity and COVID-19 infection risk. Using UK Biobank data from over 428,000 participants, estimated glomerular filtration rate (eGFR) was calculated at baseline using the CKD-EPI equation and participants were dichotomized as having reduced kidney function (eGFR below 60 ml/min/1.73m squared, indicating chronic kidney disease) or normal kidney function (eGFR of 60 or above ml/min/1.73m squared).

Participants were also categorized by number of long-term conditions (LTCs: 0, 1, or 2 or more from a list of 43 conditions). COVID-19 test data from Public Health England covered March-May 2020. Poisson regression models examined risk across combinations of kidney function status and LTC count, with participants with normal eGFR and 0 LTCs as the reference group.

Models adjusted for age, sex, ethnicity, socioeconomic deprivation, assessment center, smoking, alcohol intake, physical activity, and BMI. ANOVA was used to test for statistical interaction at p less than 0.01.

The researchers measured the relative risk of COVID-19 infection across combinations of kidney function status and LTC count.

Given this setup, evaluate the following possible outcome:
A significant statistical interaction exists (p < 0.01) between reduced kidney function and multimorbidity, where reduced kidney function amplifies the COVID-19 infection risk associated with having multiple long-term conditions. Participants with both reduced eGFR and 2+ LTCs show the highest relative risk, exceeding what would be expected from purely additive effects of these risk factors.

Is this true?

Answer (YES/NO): NO